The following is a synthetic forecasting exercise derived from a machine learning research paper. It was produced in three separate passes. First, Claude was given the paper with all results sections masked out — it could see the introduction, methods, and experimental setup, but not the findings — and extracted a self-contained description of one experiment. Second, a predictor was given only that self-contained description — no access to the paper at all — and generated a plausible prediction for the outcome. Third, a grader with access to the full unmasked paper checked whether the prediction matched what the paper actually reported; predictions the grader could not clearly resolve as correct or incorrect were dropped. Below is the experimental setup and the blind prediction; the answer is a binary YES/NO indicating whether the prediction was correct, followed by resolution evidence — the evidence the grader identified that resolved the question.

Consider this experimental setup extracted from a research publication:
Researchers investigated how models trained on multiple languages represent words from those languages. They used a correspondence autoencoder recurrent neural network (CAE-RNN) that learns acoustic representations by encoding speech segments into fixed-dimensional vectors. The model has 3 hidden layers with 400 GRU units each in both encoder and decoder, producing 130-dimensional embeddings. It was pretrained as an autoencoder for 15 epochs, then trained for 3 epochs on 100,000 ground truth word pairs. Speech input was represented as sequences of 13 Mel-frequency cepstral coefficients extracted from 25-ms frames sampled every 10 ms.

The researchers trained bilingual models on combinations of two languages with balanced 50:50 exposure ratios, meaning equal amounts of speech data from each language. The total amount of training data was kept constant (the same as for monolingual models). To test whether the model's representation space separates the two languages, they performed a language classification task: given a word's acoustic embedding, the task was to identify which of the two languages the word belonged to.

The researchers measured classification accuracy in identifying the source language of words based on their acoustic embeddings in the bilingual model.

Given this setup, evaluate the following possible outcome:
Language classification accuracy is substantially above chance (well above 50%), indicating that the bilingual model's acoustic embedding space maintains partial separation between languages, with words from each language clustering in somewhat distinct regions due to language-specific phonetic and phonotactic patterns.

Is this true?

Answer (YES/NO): YES